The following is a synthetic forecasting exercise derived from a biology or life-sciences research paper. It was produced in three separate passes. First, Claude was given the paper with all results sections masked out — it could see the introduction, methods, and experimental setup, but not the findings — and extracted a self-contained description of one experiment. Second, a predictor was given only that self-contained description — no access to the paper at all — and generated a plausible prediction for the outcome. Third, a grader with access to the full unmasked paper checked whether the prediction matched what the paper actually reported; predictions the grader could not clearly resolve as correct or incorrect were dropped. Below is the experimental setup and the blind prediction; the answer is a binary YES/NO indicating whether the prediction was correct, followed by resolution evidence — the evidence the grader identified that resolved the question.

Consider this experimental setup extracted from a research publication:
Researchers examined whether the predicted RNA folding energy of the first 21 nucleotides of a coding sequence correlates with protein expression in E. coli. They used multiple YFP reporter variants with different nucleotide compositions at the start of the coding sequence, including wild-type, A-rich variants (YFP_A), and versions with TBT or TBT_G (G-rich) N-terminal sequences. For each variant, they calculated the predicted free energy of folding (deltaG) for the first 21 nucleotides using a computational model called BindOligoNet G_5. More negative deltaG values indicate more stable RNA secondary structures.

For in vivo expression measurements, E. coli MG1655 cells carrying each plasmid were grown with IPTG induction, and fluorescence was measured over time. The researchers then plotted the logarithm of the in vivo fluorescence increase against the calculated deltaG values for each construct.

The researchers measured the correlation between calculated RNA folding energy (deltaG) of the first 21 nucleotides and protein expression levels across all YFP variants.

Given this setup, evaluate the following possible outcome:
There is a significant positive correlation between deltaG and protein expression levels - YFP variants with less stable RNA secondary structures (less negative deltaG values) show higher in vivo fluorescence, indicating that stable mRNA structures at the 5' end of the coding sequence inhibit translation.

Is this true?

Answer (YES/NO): YES